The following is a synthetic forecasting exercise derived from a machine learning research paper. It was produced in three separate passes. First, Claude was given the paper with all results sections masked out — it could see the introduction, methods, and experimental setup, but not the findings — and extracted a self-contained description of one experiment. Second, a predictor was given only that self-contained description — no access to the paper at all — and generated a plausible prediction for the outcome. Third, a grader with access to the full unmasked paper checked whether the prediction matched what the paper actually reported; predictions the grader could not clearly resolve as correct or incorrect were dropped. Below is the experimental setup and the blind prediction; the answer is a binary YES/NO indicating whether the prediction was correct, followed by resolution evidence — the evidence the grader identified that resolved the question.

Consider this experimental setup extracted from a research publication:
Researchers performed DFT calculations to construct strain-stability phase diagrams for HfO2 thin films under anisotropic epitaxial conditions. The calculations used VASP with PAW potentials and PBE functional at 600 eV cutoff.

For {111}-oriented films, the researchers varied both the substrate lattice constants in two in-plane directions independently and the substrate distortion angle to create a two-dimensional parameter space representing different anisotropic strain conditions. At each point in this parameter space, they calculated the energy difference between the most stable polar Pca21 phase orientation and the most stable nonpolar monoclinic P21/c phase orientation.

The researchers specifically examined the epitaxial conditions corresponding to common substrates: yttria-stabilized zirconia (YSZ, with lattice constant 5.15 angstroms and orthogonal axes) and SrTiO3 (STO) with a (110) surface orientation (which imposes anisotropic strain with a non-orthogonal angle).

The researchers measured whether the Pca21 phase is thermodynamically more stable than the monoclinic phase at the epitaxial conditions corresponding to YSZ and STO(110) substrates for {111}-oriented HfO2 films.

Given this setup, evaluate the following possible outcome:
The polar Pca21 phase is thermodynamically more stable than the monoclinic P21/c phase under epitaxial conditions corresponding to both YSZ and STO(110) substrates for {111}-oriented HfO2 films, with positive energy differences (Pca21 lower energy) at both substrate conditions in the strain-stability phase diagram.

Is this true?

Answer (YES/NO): YES